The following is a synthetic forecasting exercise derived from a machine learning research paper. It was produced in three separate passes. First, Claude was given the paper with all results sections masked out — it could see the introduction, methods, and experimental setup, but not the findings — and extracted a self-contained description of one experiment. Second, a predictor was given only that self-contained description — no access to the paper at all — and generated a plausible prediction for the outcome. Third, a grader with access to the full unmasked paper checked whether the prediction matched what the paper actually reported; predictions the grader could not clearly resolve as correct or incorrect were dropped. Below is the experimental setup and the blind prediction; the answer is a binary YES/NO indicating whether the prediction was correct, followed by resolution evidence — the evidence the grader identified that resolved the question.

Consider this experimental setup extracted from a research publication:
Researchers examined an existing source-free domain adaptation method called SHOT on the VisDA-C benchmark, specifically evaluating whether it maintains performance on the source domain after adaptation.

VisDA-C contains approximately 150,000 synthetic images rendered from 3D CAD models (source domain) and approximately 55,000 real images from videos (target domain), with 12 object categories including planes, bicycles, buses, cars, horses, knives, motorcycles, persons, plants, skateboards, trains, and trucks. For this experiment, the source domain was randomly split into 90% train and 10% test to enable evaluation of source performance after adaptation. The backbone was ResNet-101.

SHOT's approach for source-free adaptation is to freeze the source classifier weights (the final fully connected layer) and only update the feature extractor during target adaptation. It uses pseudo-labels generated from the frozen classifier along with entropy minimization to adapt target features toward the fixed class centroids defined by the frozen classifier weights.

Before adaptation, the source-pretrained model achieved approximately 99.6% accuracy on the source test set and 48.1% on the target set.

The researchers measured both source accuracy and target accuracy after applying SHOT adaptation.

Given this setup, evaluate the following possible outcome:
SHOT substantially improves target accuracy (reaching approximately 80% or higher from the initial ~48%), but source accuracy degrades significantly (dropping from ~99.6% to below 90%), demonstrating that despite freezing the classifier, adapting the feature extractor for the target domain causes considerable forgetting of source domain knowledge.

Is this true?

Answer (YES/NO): YES